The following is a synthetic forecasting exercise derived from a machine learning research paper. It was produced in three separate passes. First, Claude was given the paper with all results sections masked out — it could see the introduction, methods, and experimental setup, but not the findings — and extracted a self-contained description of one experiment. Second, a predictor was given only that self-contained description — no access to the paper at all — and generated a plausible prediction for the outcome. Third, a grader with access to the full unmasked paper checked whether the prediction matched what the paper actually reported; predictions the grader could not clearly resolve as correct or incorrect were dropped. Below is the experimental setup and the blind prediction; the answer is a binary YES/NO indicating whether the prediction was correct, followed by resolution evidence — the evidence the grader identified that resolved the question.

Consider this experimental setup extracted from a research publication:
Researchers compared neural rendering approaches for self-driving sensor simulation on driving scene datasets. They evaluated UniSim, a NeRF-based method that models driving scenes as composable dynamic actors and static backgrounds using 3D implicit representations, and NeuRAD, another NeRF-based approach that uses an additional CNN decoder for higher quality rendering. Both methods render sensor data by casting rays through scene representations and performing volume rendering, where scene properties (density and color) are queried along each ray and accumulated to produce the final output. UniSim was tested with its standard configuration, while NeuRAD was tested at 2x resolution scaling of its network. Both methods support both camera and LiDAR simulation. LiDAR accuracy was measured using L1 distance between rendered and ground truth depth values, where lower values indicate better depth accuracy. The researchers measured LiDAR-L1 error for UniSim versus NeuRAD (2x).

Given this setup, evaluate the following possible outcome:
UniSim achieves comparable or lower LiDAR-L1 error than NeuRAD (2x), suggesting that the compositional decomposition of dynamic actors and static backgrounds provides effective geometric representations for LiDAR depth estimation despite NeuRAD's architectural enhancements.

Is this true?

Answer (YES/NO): NO